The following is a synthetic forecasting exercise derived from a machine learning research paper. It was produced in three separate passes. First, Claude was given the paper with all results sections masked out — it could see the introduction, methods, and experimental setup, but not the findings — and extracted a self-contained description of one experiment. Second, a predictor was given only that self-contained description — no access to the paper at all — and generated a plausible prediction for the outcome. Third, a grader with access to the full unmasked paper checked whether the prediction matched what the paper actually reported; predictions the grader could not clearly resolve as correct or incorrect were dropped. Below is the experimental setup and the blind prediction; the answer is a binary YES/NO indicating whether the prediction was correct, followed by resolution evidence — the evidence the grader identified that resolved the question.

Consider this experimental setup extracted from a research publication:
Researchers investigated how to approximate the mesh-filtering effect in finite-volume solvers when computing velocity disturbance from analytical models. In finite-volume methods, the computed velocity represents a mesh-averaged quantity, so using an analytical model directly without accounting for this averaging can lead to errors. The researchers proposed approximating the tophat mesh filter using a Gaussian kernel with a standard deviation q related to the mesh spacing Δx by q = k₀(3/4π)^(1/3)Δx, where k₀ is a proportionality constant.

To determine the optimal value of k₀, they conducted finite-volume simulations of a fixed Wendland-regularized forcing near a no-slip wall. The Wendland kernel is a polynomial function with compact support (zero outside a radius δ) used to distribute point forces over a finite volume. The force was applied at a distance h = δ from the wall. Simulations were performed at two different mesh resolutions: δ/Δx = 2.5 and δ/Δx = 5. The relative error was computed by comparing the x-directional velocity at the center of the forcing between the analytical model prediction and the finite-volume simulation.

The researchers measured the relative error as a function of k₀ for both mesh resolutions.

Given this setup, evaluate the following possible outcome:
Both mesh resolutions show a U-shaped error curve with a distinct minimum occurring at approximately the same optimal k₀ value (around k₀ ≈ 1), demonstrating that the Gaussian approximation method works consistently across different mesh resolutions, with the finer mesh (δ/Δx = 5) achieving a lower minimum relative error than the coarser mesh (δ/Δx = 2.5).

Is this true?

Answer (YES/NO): NO